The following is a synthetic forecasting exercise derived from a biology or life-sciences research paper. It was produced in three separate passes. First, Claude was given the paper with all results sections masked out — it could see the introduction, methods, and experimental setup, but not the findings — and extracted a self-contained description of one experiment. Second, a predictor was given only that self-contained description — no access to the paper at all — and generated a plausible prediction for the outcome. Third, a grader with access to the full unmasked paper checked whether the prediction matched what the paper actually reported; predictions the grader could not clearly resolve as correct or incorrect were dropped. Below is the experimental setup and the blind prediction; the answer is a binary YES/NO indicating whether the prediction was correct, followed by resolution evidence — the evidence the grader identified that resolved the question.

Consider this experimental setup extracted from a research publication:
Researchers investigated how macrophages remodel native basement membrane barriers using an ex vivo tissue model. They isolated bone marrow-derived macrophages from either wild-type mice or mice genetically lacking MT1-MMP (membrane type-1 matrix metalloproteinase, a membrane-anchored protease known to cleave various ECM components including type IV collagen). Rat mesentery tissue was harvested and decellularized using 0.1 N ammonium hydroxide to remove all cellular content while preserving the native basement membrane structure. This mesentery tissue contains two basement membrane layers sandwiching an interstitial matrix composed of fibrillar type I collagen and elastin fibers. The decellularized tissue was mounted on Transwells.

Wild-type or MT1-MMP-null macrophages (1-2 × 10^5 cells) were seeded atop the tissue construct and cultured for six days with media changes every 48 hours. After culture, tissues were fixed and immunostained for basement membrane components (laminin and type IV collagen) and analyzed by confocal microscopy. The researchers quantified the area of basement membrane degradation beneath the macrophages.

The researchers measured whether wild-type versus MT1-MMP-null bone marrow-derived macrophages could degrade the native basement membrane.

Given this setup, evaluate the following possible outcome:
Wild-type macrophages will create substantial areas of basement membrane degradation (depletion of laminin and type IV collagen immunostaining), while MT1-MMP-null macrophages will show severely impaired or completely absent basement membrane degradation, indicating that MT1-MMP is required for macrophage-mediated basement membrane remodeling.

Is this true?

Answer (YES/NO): YES